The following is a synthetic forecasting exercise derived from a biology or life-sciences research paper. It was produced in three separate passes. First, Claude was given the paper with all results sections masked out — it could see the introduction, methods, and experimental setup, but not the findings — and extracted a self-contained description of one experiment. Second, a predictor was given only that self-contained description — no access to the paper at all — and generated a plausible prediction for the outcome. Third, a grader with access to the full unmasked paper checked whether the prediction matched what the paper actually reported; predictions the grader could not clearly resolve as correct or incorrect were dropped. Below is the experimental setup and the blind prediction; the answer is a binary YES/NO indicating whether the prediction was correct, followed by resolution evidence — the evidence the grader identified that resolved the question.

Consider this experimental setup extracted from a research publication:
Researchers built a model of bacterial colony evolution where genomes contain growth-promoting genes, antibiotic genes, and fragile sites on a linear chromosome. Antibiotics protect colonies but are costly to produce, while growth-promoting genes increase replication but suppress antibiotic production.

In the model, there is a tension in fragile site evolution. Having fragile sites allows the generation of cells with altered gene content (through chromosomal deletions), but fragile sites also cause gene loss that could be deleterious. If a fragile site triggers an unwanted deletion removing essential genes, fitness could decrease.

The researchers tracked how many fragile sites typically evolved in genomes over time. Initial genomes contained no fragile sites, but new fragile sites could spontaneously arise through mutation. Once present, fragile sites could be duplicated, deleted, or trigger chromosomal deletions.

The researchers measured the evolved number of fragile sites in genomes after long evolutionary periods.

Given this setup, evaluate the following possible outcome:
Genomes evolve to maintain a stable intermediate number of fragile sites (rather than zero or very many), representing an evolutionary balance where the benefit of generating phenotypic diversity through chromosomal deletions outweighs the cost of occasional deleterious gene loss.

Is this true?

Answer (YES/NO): YES